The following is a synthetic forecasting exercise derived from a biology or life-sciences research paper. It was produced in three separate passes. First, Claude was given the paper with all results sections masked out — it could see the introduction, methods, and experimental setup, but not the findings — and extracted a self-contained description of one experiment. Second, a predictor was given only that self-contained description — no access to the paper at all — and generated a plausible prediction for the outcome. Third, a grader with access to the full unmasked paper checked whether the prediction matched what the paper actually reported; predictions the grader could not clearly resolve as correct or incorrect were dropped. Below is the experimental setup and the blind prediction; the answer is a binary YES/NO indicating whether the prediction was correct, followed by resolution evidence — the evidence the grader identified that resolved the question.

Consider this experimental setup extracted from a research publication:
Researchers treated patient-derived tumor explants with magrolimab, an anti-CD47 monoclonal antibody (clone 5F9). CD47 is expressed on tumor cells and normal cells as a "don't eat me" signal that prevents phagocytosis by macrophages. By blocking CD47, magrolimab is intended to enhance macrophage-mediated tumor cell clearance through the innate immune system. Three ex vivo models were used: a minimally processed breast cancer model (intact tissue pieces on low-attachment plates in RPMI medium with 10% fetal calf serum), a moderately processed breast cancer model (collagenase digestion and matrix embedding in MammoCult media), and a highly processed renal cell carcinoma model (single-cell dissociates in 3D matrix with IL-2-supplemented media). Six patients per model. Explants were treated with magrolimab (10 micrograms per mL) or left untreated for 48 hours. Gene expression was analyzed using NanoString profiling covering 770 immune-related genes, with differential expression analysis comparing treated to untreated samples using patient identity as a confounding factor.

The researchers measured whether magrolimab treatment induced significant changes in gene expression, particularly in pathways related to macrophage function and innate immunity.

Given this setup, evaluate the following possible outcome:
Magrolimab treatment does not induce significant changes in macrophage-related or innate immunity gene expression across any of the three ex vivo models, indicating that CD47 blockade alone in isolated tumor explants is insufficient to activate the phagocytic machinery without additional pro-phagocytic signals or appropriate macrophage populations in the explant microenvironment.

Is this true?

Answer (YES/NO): YES